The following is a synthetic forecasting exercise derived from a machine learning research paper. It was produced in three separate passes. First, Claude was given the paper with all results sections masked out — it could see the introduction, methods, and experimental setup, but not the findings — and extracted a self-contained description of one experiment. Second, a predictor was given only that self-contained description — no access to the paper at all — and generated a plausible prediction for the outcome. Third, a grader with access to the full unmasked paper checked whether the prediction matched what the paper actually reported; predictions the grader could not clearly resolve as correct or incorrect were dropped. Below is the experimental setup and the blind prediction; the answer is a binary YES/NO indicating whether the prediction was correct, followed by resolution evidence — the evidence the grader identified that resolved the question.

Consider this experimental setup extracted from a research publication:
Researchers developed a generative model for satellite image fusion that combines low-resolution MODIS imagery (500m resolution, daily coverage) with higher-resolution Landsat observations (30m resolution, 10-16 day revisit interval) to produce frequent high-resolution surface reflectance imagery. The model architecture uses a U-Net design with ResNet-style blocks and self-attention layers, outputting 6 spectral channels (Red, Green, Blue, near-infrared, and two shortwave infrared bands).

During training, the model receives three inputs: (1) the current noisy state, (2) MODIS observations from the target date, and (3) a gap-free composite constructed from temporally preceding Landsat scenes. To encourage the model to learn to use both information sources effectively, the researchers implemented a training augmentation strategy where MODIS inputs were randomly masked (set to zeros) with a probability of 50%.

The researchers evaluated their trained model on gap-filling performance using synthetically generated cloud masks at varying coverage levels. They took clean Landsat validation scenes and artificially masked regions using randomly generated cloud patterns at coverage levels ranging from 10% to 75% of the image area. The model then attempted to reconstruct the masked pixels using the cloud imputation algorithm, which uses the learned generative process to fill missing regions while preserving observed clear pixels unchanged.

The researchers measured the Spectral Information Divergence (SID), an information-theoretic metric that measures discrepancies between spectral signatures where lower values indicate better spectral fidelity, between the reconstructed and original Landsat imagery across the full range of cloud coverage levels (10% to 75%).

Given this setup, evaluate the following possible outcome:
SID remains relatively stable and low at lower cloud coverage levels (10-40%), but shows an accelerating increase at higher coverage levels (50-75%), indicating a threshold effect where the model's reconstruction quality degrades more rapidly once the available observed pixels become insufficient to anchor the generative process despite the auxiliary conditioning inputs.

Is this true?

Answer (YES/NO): NO